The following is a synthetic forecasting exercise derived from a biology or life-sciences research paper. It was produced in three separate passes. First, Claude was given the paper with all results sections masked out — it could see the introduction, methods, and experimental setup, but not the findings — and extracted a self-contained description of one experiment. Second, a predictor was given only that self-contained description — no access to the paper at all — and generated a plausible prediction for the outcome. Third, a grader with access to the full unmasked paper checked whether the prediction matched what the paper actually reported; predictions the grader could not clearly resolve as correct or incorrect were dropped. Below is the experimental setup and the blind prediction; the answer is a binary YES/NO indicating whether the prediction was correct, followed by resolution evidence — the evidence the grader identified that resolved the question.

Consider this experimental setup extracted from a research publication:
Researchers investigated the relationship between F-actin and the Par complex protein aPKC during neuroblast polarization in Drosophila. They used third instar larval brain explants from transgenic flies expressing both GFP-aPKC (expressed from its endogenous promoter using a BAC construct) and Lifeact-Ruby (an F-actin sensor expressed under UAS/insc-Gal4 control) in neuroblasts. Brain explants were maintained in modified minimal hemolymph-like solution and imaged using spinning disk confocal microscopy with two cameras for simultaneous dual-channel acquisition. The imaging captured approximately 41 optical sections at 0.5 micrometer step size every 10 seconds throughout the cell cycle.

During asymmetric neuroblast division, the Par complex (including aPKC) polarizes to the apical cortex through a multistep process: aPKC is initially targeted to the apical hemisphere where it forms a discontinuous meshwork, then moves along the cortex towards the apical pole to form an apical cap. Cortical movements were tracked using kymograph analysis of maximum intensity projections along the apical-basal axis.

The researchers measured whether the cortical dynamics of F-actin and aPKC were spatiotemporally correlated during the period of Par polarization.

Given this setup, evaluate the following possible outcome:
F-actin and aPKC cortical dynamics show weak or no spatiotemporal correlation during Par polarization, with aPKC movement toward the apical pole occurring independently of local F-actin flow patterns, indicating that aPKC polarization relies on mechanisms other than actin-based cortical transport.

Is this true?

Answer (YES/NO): NO